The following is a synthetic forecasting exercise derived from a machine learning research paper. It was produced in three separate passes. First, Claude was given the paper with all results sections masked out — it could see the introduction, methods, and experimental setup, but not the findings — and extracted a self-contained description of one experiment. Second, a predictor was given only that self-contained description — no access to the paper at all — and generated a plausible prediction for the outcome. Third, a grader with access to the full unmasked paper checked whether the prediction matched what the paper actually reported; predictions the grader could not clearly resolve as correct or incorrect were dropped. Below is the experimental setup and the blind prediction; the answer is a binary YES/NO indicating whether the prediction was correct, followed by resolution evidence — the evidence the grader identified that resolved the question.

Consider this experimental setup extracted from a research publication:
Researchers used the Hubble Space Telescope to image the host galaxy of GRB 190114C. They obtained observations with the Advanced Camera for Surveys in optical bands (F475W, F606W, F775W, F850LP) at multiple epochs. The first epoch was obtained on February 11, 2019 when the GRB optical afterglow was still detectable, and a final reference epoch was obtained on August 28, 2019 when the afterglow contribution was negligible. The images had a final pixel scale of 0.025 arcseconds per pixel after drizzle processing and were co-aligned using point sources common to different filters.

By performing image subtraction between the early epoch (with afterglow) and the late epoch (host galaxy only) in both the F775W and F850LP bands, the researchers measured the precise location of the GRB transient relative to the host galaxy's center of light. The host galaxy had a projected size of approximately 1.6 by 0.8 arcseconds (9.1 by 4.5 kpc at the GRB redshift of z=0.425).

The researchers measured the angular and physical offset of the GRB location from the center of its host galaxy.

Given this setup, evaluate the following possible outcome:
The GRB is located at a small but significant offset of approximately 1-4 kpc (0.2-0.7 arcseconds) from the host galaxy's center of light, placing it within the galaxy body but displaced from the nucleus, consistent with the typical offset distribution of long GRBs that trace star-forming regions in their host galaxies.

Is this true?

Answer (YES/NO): NO